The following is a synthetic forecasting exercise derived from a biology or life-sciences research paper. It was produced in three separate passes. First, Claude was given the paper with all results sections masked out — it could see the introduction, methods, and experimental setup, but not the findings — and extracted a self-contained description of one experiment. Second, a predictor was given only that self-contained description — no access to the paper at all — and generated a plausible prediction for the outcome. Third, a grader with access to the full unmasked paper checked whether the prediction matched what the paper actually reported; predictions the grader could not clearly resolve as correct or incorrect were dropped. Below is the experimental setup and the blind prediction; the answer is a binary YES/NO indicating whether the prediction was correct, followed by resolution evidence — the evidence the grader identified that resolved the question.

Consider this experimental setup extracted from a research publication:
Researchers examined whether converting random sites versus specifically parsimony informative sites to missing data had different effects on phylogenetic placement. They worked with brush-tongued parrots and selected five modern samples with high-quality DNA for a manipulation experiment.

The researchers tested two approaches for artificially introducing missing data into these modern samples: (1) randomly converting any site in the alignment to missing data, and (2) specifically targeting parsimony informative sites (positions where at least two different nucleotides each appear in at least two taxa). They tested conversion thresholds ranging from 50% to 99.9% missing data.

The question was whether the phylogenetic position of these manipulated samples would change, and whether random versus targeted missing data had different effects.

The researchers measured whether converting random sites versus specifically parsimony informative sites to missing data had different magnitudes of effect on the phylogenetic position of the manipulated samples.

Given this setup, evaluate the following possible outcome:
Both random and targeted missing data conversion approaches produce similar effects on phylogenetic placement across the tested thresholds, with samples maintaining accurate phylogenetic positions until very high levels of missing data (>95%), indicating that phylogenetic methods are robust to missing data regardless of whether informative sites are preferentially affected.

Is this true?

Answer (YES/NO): NO